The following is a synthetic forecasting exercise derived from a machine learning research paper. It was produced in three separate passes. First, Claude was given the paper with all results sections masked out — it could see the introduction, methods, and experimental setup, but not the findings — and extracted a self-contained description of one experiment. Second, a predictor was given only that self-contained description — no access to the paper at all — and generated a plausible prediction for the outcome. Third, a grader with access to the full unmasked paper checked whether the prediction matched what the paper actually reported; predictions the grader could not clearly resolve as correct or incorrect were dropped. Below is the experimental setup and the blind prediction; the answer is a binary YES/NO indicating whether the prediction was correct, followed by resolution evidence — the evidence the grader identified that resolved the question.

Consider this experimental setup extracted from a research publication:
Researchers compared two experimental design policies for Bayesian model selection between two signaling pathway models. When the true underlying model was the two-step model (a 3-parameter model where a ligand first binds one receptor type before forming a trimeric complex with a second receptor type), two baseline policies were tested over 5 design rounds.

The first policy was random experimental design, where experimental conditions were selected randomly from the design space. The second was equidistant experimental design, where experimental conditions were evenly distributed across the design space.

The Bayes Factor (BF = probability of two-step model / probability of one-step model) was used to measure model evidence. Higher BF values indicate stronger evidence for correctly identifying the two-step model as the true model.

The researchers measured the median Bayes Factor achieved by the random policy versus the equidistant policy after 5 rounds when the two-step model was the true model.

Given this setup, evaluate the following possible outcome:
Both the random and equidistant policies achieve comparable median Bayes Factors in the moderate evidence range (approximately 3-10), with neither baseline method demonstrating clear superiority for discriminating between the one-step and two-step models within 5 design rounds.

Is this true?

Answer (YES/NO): NO